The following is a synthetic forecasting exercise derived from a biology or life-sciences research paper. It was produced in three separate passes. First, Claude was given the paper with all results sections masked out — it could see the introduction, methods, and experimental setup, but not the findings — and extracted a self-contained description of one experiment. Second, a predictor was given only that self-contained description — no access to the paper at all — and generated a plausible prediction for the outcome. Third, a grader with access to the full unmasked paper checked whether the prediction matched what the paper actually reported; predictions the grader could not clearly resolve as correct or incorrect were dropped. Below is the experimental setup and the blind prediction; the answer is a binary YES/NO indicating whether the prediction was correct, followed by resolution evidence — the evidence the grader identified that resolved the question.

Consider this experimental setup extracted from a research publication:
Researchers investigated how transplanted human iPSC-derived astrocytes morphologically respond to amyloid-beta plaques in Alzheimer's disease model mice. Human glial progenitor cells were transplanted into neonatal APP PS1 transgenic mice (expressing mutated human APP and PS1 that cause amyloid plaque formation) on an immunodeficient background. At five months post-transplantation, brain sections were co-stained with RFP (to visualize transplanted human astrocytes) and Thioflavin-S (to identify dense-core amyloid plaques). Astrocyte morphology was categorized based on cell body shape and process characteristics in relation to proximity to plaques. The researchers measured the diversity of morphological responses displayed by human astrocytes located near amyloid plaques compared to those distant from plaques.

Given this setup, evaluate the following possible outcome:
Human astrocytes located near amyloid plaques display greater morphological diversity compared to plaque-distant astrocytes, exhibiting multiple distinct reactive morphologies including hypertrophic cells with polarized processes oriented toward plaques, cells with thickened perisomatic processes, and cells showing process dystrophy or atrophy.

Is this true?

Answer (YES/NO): NO